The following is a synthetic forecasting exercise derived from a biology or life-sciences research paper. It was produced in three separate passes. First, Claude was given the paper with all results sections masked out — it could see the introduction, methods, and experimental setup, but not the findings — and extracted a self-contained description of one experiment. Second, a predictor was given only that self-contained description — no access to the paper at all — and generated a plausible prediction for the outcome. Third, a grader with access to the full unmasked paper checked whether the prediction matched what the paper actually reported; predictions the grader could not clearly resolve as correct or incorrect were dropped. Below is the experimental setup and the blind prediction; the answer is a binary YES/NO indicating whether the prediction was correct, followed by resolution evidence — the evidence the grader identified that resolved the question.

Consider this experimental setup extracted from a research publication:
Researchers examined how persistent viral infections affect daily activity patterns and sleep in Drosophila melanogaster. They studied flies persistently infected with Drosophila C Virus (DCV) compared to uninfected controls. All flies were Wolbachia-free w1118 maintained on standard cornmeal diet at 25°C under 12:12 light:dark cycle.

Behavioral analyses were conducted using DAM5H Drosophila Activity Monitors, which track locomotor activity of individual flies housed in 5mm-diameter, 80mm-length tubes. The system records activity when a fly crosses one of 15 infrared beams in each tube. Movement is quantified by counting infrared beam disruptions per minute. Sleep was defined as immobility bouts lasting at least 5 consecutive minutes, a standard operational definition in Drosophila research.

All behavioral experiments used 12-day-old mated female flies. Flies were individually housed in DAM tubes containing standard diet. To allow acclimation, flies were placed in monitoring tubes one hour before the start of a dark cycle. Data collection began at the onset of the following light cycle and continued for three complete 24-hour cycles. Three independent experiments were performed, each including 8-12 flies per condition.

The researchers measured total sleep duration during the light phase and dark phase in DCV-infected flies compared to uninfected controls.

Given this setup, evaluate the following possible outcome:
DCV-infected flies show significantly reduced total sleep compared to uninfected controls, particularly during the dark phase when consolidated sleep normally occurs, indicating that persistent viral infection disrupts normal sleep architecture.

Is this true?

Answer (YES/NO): NO